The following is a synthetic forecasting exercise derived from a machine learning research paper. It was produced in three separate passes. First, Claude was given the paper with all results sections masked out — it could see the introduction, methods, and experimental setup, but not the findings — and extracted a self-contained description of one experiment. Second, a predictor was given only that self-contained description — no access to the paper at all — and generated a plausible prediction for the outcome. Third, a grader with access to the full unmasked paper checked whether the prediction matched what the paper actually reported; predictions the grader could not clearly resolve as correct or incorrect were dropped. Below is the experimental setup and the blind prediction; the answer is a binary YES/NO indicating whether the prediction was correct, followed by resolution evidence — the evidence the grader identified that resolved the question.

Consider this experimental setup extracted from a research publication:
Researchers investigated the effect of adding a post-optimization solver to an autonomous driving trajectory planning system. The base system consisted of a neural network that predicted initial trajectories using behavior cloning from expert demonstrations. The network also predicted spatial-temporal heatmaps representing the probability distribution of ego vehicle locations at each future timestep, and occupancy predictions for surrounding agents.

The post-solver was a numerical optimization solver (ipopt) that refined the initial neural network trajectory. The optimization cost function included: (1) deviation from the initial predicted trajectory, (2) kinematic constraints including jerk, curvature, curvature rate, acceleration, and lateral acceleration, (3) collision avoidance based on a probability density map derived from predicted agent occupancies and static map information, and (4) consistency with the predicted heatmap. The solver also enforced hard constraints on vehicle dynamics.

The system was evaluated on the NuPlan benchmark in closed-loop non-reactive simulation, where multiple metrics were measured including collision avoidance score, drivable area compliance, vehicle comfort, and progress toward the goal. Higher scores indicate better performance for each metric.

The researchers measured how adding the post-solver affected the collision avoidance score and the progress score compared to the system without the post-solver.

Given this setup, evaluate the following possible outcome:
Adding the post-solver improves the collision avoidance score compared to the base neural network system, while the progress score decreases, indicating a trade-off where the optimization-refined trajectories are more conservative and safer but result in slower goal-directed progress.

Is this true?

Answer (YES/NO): YES